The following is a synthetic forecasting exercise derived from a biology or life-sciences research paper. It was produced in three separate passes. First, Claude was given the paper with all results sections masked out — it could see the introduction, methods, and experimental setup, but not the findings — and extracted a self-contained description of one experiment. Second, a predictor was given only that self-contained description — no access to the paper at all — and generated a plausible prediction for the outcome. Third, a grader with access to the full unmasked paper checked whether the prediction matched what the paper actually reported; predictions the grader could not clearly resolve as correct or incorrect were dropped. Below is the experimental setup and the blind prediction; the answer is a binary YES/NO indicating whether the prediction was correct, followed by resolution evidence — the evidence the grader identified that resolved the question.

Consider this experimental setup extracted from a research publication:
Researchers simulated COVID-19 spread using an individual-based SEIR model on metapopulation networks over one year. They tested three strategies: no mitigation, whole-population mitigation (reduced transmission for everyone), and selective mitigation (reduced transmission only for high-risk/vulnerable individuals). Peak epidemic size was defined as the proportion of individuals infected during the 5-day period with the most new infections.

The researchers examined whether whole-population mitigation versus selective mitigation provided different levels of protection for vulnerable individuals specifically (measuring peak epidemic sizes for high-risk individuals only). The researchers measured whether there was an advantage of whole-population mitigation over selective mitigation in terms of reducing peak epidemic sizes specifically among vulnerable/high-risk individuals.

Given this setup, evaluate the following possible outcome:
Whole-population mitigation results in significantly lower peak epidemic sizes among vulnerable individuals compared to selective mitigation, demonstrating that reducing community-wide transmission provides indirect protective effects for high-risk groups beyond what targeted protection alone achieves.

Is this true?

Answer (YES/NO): NO